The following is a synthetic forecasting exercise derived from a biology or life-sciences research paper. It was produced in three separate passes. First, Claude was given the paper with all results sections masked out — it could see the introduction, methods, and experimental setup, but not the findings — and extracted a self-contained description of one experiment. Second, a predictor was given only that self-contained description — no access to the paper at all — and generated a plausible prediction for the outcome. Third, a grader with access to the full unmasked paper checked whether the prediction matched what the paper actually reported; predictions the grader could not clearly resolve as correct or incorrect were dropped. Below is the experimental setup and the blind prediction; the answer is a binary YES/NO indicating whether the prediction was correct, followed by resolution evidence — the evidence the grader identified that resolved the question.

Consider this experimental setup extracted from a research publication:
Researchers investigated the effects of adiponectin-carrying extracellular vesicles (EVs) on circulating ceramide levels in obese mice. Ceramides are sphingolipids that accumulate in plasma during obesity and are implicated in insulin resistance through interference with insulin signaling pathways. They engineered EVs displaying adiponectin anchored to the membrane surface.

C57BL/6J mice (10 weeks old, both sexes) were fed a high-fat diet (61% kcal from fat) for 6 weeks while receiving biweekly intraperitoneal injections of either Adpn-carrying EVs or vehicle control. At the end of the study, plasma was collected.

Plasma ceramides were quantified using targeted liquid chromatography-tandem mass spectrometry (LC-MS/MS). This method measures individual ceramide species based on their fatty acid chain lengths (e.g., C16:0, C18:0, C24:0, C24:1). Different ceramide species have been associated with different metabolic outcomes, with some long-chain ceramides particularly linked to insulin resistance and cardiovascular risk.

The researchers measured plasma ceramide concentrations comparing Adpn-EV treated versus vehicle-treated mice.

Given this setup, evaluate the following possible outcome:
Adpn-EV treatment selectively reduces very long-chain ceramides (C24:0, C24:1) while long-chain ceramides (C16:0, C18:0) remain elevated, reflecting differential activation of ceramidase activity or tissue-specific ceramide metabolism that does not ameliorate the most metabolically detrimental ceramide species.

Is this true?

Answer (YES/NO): NO